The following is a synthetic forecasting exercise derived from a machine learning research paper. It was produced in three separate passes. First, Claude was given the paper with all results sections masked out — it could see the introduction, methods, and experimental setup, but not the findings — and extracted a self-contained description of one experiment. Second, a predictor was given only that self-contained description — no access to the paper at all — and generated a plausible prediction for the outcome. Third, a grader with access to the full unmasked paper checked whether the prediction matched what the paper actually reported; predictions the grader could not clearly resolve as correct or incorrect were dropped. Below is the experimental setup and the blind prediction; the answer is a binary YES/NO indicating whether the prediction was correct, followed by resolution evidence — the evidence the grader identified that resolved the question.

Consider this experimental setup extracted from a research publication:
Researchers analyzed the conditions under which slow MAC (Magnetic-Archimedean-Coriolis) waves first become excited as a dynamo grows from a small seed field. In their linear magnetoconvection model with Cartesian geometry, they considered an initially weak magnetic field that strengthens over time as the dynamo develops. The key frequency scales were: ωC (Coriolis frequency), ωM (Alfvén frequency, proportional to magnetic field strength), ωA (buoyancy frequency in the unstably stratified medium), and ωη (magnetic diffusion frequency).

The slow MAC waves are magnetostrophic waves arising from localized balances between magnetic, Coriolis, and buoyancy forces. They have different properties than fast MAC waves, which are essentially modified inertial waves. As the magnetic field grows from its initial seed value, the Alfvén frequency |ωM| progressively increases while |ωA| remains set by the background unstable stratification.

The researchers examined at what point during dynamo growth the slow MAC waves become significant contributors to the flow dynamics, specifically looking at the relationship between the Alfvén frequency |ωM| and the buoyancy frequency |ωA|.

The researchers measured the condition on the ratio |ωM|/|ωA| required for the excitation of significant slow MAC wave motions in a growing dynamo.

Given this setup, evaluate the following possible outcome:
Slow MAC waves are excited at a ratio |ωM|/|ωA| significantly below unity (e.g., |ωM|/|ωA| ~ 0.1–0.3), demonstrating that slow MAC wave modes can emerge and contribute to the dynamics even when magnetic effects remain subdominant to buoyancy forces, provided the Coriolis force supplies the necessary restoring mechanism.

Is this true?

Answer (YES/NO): NO